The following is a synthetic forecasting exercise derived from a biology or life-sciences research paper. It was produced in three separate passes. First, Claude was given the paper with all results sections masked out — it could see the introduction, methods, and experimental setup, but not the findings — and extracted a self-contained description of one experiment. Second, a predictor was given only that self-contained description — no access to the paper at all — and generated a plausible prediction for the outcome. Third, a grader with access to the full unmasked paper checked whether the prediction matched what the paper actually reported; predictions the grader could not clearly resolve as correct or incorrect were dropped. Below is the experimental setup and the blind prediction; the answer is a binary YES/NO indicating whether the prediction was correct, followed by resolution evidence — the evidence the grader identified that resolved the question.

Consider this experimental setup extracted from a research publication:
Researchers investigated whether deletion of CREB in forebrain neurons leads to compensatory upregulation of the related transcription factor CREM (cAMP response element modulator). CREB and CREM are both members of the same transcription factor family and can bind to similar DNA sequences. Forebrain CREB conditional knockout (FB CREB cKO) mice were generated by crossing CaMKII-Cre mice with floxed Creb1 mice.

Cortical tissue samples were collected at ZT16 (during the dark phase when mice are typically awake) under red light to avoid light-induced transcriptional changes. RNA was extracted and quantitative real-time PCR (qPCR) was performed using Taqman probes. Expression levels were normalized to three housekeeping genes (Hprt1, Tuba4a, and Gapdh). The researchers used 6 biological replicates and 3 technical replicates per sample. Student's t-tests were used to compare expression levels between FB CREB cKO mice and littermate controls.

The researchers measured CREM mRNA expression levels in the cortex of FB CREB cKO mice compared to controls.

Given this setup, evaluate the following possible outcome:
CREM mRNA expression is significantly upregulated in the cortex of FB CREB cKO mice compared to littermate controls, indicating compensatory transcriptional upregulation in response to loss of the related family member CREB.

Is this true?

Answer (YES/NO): YES